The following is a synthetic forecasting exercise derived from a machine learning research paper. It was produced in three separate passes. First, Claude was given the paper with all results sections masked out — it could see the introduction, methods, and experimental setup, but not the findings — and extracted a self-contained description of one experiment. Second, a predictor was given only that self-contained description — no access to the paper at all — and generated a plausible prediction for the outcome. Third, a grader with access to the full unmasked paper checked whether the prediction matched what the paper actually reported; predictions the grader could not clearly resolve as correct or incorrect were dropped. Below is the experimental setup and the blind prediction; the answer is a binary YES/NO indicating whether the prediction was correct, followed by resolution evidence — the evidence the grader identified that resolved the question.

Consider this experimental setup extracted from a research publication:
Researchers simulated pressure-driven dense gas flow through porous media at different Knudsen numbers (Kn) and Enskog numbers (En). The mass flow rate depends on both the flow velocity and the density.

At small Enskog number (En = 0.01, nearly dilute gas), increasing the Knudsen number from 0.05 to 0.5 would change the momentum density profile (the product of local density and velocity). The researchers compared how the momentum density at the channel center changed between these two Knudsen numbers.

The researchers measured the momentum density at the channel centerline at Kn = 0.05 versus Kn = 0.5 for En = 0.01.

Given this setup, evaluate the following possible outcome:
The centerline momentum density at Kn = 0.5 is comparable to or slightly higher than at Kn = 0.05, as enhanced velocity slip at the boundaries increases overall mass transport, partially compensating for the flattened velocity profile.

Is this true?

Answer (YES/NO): NO